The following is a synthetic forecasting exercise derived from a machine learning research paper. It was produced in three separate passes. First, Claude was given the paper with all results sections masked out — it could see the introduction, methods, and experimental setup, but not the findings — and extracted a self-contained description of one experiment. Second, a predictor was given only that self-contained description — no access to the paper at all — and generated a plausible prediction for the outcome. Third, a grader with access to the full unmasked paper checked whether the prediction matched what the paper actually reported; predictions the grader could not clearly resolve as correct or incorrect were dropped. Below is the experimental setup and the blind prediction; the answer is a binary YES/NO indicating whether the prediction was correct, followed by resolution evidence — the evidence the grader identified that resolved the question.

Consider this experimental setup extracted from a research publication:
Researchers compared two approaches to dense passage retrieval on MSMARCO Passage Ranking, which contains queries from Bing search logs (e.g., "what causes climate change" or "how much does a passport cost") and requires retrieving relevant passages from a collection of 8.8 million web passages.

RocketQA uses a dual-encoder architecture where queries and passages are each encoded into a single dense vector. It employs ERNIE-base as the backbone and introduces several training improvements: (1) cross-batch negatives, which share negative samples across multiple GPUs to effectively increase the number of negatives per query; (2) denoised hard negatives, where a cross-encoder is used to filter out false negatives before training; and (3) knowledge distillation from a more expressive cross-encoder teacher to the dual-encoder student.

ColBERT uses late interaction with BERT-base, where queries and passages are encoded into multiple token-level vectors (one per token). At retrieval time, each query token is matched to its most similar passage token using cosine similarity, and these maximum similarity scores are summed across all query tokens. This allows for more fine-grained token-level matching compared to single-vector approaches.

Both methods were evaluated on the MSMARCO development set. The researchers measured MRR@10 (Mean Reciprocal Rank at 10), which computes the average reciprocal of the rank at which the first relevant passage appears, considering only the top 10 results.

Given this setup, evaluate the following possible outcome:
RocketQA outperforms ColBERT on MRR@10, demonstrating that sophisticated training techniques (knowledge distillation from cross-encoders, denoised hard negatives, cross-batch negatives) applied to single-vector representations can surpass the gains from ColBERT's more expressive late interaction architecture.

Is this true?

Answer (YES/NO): YES